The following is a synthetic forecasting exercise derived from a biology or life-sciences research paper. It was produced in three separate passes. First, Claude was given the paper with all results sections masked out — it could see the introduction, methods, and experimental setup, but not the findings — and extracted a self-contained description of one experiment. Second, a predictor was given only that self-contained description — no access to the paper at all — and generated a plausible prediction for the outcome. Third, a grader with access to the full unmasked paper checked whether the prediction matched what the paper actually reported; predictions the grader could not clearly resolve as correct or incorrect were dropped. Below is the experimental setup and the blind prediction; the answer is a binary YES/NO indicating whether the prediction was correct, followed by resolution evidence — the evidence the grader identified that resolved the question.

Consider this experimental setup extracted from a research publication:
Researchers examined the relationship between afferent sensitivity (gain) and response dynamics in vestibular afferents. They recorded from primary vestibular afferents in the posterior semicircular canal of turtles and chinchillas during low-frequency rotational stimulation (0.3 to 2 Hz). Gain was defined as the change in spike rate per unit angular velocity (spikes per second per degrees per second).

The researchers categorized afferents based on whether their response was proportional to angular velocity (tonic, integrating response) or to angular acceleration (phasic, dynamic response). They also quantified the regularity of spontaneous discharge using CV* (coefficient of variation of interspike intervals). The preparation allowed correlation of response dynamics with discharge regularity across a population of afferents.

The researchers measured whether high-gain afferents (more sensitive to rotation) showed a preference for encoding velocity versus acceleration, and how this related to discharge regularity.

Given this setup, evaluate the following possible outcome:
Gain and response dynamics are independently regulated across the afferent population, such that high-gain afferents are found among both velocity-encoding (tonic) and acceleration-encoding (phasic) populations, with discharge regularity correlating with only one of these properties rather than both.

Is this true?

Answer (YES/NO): NO